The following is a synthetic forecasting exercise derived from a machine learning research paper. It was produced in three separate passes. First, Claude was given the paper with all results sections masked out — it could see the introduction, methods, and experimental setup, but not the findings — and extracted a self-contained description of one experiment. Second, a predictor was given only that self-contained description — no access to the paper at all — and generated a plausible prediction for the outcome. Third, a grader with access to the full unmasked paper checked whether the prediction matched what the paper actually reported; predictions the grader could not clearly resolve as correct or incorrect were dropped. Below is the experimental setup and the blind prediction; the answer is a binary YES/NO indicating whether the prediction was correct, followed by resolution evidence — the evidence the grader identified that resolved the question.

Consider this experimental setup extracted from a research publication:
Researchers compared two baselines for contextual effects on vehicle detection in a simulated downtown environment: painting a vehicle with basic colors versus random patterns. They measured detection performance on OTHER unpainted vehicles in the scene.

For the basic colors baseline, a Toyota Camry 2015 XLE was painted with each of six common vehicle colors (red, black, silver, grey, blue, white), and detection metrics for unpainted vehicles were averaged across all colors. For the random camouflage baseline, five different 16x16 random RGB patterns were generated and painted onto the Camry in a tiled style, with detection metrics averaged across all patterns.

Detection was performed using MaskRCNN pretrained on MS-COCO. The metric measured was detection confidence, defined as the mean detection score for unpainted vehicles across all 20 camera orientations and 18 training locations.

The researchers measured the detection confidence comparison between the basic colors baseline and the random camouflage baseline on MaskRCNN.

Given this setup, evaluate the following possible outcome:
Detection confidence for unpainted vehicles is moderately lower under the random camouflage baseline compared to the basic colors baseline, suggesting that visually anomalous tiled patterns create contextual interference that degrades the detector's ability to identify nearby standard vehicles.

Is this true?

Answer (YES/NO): NO